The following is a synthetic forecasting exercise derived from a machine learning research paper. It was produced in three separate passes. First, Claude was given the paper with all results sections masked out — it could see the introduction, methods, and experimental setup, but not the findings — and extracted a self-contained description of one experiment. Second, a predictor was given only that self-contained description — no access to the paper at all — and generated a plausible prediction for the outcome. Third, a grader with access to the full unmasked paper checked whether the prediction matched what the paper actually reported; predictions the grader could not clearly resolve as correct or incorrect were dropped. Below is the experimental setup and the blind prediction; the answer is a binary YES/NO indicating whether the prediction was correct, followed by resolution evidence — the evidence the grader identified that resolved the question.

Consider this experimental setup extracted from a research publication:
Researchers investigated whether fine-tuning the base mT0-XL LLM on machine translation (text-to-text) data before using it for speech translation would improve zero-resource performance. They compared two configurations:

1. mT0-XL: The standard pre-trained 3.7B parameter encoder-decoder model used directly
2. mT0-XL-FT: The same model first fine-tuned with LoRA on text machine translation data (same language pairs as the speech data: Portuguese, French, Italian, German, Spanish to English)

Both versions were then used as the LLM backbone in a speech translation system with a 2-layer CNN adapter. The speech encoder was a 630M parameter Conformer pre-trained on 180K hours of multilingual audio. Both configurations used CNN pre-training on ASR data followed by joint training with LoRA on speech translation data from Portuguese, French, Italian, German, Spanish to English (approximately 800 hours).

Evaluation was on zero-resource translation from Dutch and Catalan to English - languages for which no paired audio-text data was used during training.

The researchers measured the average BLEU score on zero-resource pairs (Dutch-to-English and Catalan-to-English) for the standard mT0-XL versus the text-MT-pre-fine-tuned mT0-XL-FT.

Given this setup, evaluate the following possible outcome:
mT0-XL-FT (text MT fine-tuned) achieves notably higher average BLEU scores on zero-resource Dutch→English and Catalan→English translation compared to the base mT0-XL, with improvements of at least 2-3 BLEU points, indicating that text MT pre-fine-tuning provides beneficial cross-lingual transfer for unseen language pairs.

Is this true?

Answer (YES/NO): NO